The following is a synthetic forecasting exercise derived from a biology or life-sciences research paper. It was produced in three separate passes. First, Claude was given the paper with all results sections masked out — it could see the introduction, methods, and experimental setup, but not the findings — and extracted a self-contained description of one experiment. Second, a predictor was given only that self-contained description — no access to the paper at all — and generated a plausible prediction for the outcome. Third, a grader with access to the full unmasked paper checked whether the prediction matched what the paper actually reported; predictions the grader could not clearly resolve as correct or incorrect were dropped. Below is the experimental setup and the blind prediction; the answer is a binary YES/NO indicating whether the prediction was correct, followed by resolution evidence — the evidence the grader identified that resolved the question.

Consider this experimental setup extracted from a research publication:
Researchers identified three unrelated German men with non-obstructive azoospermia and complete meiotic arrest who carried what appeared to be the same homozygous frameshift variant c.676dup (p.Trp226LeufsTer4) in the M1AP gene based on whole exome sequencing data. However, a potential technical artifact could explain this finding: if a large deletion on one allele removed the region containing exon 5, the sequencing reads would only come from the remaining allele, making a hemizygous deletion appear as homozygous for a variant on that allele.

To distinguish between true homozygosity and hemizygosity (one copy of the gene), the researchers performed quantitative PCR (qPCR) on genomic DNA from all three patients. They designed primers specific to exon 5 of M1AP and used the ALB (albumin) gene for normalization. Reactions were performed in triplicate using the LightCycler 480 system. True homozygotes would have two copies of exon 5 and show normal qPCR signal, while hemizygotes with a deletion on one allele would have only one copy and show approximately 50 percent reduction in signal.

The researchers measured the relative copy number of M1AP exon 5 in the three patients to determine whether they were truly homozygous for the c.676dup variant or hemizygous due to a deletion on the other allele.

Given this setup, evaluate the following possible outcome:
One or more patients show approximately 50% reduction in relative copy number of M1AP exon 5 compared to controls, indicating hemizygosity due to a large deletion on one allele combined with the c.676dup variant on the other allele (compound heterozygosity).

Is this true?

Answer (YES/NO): NO